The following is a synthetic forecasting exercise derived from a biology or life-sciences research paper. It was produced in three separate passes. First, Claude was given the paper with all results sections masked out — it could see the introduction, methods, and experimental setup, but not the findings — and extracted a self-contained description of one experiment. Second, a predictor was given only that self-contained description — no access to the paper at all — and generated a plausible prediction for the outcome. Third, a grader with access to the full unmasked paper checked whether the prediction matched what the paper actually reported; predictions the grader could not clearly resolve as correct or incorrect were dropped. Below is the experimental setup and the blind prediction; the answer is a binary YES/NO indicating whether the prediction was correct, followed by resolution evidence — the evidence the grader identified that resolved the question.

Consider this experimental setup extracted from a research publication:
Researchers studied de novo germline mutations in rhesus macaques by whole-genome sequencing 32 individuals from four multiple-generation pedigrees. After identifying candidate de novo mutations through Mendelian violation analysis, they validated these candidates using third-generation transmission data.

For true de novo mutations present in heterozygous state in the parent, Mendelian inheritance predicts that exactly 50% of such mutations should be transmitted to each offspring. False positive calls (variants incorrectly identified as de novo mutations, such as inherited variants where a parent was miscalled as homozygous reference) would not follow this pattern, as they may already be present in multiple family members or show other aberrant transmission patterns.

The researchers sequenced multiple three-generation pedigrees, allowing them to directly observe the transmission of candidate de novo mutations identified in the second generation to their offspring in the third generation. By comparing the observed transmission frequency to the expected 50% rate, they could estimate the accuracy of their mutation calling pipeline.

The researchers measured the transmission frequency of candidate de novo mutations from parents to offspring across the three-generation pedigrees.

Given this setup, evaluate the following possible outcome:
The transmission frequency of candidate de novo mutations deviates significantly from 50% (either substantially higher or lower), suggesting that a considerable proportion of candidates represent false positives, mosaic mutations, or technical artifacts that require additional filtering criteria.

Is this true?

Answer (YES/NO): YES